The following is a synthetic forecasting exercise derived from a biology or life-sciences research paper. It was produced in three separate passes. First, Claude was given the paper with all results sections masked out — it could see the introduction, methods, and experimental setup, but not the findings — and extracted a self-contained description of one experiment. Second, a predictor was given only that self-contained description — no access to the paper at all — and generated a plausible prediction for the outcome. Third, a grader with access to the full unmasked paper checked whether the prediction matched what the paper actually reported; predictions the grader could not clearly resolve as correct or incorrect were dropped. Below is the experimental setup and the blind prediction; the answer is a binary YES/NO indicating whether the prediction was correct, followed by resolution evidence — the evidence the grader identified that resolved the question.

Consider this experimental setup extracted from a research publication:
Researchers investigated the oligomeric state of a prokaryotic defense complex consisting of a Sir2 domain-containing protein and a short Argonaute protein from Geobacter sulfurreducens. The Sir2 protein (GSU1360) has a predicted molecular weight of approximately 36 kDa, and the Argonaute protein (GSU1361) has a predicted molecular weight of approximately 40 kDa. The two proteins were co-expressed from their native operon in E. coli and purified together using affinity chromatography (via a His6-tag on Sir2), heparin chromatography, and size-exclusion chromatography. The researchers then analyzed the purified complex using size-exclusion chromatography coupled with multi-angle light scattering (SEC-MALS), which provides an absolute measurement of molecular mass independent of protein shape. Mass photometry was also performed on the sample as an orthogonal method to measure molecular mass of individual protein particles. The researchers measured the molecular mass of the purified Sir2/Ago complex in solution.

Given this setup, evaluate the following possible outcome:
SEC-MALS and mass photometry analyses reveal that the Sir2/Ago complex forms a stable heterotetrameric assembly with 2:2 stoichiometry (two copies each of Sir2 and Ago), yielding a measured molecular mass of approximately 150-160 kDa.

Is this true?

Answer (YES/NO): NO